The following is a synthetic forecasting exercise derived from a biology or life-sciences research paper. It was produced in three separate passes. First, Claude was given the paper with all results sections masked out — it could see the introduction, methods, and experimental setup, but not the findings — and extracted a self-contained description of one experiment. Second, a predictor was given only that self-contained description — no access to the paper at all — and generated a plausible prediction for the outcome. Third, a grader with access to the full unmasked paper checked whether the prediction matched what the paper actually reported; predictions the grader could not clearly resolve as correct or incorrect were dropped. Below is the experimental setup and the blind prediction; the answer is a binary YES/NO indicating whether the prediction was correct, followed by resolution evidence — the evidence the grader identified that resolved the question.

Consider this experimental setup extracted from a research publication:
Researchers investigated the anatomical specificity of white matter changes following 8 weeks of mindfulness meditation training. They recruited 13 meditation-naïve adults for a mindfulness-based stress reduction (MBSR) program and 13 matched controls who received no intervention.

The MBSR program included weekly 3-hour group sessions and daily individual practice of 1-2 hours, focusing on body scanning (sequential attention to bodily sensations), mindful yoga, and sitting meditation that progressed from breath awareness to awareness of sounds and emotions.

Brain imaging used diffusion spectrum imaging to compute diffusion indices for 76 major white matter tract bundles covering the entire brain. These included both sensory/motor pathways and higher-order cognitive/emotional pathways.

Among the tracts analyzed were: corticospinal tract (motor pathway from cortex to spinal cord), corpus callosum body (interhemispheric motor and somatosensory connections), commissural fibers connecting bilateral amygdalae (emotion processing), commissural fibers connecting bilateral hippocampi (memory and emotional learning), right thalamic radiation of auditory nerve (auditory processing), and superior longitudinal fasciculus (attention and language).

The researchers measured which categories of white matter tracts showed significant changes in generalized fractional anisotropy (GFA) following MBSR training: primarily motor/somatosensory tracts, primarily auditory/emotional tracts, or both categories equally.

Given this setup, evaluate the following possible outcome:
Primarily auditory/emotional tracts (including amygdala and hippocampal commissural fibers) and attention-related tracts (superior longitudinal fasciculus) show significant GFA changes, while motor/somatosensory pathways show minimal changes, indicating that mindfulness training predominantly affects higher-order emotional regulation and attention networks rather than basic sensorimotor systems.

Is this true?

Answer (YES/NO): NO